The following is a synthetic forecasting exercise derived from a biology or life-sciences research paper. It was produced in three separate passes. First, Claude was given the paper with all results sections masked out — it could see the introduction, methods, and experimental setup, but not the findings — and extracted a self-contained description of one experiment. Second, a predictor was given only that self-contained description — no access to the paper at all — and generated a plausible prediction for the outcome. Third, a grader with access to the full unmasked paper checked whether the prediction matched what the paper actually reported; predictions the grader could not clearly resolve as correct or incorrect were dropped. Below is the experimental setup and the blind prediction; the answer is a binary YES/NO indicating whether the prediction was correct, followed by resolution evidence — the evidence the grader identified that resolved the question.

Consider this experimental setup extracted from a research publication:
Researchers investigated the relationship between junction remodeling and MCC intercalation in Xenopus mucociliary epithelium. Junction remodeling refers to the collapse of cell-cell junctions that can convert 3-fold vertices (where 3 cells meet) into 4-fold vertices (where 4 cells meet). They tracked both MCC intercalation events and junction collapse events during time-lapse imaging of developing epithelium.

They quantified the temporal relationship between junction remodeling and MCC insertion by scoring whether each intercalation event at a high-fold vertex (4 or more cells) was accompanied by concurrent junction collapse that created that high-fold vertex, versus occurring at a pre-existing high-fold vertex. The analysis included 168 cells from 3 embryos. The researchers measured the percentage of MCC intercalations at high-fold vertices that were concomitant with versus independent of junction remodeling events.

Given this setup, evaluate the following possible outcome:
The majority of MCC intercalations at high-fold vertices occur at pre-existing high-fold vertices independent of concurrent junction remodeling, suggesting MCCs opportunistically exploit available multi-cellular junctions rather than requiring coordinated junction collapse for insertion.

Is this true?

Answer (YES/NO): NO